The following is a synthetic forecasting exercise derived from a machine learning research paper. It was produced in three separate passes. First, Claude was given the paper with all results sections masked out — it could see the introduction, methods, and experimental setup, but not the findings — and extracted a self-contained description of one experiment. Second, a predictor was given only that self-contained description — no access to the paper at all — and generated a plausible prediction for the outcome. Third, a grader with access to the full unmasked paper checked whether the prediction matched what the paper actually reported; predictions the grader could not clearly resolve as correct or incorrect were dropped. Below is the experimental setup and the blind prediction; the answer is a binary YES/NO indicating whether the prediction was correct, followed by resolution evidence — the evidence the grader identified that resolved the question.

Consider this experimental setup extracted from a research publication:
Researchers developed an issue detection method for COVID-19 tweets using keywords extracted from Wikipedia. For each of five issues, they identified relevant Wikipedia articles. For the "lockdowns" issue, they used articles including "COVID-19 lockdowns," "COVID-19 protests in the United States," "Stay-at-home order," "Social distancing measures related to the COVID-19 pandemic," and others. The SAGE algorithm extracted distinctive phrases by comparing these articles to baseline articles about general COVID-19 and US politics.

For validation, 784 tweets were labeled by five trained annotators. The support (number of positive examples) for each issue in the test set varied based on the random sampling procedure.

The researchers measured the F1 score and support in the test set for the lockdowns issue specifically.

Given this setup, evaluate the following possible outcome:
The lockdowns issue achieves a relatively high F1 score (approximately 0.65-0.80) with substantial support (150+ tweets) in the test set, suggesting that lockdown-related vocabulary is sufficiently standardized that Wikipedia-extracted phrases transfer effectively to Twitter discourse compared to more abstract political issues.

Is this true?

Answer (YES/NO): NO